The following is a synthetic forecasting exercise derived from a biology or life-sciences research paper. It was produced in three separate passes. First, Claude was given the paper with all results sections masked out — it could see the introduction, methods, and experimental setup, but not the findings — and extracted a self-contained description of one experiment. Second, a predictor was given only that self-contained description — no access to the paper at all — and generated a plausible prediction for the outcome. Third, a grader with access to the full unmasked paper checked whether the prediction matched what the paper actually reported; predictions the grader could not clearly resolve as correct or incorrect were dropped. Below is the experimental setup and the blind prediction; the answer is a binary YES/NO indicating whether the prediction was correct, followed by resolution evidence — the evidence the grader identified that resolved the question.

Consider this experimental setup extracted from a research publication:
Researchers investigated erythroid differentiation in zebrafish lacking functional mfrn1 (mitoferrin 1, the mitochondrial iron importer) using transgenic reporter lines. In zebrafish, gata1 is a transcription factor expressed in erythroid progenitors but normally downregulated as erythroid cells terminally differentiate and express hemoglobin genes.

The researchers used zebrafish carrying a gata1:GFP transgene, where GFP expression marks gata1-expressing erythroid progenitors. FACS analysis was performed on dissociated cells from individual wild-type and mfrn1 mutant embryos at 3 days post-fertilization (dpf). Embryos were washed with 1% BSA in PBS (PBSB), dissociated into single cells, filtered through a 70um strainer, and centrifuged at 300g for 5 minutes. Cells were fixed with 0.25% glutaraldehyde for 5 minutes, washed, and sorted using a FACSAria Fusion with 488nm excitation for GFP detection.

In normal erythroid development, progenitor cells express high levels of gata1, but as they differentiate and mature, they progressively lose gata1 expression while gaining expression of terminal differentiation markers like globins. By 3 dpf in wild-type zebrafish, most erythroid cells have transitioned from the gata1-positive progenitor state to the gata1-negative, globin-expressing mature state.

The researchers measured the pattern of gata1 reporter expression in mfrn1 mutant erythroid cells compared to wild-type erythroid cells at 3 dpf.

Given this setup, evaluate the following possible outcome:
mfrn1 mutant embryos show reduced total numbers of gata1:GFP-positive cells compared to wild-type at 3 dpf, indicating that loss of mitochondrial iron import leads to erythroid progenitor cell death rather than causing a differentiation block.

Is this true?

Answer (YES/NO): NO